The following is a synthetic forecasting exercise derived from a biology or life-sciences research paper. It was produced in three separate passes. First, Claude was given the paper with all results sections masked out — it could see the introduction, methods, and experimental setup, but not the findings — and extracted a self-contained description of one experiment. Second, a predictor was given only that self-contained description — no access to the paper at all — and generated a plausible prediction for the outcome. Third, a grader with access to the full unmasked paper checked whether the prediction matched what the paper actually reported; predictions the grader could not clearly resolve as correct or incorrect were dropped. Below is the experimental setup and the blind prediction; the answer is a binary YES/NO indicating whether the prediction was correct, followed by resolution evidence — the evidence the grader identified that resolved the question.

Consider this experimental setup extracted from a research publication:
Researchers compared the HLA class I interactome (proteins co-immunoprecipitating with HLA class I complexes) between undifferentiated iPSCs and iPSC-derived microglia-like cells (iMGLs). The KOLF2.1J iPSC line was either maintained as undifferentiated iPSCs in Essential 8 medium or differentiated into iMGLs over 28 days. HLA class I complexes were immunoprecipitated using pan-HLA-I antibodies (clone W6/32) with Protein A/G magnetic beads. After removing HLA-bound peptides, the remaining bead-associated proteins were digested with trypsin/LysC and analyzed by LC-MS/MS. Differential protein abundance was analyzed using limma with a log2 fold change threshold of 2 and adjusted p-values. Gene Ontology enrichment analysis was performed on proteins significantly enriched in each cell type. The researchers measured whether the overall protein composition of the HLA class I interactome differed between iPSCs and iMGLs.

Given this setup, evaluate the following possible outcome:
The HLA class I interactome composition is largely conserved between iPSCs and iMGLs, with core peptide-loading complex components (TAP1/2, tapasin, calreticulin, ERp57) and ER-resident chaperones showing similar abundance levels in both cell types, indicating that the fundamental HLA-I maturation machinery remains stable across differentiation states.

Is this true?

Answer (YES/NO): NO